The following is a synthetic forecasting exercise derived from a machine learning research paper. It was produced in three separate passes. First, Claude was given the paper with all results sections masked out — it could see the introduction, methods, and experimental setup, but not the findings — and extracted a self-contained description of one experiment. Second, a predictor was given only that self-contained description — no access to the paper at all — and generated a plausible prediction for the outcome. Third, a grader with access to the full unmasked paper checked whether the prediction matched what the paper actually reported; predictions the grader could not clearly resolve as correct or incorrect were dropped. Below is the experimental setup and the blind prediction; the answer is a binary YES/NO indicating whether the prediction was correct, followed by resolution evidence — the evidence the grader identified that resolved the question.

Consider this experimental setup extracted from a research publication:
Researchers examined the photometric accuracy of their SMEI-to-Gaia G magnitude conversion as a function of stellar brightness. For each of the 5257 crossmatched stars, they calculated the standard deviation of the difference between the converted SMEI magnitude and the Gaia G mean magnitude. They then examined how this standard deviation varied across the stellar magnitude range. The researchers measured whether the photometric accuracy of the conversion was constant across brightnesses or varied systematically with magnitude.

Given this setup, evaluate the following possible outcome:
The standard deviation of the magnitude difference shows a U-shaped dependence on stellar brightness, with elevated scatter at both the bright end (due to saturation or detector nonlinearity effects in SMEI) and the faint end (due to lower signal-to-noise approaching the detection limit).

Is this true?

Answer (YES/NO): YES